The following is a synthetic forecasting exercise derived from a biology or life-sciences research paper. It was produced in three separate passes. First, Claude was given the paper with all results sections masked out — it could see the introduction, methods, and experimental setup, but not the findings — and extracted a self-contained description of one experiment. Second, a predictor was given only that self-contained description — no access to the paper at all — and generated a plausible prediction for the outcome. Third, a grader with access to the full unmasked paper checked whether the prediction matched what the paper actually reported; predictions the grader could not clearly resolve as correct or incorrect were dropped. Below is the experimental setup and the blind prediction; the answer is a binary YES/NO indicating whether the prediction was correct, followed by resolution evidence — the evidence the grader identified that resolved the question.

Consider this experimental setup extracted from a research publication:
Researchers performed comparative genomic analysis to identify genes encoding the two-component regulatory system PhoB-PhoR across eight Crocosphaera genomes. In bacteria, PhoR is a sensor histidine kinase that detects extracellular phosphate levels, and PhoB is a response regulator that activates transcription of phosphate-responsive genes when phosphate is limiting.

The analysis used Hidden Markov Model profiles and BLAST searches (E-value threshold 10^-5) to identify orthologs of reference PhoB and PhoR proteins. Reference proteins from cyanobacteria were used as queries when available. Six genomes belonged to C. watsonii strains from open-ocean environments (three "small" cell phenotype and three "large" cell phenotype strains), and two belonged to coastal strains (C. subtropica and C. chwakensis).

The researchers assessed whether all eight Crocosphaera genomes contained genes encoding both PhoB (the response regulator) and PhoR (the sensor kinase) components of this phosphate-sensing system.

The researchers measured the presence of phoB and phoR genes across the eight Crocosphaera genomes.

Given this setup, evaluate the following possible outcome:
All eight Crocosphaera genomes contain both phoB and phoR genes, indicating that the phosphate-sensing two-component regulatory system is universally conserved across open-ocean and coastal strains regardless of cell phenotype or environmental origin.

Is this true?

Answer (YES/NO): YES